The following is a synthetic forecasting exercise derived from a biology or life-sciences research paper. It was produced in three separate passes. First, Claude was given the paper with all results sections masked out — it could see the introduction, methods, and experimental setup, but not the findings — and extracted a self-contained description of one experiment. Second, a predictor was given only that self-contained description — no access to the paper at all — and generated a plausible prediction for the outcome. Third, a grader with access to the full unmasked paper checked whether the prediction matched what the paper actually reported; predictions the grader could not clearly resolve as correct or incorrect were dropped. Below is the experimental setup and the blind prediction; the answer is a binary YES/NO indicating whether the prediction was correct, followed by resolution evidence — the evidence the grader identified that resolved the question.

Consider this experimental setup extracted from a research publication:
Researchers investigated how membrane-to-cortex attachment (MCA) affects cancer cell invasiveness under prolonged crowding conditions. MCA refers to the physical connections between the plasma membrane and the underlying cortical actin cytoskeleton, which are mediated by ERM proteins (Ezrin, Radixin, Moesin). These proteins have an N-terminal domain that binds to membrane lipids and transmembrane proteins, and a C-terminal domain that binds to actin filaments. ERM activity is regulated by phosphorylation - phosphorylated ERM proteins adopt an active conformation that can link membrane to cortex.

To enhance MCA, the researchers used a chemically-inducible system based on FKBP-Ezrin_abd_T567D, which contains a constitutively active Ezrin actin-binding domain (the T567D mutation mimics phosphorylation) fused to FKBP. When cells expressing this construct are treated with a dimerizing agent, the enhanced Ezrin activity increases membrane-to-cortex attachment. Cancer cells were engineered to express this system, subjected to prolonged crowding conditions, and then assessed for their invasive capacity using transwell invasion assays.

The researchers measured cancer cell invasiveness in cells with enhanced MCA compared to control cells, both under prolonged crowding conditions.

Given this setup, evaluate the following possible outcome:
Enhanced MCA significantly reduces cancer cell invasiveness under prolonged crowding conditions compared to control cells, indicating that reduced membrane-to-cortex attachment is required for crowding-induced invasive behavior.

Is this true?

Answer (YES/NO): YES